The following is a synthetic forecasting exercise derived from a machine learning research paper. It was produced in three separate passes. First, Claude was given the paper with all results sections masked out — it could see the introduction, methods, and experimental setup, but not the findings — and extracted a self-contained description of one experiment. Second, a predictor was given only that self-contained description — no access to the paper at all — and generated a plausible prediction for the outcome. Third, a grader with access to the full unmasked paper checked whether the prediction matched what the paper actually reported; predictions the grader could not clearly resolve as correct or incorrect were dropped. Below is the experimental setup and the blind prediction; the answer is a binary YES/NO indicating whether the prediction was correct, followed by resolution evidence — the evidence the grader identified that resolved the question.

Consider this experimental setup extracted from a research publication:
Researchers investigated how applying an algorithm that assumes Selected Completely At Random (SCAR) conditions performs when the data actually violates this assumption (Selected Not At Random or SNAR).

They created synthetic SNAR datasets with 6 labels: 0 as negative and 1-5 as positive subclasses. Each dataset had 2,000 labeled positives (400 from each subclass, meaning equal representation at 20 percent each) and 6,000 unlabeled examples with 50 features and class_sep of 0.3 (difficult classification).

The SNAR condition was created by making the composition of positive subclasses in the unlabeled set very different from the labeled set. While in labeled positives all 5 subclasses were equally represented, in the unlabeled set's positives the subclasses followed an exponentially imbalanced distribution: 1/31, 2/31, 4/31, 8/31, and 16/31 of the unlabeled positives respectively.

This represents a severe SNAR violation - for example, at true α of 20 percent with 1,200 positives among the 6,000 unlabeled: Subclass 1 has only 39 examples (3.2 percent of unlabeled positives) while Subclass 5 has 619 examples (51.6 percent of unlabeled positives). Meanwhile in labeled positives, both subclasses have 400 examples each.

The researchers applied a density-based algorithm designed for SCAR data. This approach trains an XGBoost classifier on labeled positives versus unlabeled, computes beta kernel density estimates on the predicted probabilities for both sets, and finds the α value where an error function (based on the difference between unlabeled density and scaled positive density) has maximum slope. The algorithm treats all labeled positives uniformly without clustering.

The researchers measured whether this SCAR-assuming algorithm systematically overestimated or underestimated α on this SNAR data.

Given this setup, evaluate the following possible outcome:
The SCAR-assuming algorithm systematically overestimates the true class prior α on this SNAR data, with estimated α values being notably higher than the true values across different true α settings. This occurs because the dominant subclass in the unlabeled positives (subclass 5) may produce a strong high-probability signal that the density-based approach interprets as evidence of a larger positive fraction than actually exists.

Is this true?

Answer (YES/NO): NO